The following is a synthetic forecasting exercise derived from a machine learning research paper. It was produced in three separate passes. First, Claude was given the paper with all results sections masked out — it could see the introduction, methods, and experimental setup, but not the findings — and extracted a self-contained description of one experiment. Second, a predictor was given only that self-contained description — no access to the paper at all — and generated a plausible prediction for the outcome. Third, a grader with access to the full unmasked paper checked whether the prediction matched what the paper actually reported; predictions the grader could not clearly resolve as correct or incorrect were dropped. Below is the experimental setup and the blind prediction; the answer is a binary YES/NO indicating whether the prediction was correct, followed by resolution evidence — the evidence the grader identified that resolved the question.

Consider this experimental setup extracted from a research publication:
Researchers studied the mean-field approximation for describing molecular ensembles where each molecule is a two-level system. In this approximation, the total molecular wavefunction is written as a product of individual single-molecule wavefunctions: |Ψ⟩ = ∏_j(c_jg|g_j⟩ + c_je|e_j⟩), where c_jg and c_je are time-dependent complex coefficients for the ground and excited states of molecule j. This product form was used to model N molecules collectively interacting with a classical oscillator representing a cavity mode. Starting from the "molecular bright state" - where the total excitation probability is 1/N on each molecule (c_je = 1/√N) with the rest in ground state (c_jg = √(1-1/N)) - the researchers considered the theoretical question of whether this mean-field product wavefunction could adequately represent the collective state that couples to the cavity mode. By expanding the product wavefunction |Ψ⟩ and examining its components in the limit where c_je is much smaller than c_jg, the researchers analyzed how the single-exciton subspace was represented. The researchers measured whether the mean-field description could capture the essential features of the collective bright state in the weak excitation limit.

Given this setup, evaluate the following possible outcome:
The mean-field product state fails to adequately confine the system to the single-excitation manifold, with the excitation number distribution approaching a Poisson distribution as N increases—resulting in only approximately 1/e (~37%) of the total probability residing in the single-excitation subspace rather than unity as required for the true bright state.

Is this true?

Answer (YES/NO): NO